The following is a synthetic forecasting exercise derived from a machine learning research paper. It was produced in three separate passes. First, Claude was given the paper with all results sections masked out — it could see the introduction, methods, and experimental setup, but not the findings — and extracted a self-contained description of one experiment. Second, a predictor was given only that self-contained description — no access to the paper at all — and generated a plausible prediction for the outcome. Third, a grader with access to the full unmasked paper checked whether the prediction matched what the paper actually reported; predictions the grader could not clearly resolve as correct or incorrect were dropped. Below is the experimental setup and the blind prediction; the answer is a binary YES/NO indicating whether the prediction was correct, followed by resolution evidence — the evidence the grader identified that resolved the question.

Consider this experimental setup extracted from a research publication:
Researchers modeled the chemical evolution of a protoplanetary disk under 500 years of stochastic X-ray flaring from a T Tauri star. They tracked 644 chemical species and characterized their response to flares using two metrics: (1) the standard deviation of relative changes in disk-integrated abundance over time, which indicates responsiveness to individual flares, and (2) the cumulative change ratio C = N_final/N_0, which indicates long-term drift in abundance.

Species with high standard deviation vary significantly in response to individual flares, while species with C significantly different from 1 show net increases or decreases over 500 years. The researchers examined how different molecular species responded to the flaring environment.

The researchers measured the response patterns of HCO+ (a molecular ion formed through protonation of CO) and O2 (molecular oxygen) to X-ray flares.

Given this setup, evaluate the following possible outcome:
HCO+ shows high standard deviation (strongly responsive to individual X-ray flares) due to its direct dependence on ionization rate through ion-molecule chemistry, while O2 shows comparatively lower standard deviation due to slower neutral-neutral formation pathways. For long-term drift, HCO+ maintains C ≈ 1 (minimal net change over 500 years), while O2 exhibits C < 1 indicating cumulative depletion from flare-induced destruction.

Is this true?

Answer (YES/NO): NO